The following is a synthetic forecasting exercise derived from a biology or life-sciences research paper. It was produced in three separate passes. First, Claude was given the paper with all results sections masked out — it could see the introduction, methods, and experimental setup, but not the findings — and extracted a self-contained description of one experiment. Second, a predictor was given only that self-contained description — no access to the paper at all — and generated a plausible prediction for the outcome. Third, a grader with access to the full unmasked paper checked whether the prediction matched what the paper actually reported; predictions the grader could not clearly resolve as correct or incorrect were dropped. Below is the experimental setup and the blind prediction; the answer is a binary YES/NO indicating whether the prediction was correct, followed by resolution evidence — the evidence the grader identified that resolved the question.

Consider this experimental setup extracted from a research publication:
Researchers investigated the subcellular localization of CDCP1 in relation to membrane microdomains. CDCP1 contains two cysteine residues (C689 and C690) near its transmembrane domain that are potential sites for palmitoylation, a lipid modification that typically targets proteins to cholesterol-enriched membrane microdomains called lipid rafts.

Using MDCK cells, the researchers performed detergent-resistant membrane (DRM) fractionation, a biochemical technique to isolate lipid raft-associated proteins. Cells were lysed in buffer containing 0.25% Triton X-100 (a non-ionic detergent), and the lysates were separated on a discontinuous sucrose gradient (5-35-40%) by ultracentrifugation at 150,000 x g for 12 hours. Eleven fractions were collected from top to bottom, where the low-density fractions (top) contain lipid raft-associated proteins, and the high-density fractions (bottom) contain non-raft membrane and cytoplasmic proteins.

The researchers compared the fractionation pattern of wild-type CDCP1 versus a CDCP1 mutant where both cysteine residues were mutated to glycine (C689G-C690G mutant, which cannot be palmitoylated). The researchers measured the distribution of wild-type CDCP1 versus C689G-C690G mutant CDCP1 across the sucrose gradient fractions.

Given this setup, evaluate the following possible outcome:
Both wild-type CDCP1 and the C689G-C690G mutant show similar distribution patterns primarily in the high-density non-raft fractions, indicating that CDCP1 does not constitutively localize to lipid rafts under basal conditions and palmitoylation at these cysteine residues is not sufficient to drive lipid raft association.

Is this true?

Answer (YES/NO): NO